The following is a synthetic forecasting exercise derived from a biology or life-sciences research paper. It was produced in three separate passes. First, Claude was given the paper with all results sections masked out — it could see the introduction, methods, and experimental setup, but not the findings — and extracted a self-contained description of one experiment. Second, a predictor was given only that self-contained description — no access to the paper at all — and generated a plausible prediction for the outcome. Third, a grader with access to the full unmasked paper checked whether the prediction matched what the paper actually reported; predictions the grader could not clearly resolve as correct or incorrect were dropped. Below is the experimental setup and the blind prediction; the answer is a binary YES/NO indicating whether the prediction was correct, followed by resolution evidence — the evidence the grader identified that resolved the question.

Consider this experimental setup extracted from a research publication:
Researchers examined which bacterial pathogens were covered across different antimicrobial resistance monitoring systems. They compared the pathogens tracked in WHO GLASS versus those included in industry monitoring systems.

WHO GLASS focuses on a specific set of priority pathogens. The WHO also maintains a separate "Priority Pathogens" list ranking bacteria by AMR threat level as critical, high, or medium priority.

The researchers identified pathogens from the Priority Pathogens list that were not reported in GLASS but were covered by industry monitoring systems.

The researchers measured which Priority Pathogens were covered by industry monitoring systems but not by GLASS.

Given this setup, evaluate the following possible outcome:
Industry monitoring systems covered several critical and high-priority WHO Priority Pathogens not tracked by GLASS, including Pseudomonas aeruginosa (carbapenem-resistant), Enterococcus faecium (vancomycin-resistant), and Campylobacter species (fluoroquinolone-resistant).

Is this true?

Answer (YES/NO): NO